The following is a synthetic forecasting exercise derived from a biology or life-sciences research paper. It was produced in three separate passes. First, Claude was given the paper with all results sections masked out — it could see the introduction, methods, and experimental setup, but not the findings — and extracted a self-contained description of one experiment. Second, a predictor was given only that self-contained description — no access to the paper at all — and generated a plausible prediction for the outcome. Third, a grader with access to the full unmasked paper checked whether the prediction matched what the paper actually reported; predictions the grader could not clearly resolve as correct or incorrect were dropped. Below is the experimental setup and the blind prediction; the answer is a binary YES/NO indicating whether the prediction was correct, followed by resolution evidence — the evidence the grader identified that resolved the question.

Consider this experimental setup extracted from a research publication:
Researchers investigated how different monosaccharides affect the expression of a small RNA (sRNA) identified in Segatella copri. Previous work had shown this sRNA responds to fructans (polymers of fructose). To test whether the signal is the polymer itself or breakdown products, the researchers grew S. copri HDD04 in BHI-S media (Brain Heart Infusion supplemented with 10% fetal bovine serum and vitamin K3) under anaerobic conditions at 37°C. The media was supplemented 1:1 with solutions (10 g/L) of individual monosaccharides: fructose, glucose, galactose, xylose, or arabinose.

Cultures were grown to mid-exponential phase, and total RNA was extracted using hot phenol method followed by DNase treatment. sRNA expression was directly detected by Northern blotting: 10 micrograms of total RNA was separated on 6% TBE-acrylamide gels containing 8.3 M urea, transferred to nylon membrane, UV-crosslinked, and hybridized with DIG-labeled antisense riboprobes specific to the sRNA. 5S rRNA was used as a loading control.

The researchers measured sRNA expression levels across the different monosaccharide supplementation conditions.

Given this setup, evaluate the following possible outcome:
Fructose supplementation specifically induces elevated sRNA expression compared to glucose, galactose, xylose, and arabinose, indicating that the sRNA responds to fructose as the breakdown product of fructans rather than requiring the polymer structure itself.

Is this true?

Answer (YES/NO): NO